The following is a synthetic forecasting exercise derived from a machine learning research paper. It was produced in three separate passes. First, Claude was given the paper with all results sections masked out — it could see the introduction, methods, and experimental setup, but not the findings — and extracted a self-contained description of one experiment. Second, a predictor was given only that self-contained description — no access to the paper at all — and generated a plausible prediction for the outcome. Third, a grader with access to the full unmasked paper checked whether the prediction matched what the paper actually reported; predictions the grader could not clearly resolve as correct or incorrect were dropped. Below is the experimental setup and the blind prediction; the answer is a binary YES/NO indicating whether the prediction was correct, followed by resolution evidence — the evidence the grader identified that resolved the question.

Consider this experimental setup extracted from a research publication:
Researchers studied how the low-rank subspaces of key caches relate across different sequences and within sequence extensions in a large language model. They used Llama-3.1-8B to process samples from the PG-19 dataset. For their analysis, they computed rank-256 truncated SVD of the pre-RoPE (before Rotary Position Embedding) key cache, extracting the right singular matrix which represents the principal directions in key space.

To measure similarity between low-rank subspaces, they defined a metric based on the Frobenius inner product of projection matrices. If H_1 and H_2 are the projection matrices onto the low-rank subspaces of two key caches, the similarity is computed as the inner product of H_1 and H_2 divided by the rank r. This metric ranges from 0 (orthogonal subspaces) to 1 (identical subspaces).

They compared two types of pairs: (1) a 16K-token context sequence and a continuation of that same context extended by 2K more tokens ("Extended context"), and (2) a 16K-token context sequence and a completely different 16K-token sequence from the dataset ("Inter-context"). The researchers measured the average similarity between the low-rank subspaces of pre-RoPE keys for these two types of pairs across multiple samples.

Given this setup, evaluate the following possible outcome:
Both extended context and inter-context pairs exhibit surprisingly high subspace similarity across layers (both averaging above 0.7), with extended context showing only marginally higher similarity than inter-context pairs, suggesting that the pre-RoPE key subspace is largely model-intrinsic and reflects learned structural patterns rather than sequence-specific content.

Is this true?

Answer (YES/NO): NO